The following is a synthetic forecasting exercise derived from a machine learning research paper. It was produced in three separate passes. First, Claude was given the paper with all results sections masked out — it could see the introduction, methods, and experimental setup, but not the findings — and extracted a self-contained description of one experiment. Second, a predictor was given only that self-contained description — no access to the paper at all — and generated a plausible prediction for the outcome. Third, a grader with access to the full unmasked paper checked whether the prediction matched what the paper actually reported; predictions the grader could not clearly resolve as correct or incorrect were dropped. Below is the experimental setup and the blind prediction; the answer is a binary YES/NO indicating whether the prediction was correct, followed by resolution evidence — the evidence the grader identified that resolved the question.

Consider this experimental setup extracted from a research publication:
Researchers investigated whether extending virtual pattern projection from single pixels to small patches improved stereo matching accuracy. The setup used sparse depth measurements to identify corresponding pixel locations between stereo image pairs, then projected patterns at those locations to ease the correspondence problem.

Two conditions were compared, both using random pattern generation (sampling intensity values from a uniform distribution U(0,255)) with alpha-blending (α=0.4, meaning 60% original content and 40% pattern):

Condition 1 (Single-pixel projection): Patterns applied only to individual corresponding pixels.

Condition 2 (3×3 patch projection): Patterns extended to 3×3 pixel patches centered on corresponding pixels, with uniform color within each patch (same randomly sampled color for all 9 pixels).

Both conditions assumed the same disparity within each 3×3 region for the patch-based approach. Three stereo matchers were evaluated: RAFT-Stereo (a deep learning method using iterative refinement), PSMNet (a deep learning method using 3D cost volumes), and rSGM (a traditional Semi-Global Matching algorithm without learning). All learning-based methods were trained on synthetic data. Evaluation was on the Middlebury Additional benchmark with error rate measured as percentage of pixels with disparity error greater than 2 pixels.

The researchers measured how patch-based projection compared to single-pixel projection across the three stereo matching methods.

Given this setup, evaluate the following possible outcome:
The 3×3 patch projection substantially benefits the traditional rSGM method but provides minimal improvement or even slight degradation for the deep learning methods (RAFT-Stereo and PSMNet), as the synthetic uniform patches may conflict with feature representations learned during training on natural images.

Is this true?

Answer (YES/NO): NO